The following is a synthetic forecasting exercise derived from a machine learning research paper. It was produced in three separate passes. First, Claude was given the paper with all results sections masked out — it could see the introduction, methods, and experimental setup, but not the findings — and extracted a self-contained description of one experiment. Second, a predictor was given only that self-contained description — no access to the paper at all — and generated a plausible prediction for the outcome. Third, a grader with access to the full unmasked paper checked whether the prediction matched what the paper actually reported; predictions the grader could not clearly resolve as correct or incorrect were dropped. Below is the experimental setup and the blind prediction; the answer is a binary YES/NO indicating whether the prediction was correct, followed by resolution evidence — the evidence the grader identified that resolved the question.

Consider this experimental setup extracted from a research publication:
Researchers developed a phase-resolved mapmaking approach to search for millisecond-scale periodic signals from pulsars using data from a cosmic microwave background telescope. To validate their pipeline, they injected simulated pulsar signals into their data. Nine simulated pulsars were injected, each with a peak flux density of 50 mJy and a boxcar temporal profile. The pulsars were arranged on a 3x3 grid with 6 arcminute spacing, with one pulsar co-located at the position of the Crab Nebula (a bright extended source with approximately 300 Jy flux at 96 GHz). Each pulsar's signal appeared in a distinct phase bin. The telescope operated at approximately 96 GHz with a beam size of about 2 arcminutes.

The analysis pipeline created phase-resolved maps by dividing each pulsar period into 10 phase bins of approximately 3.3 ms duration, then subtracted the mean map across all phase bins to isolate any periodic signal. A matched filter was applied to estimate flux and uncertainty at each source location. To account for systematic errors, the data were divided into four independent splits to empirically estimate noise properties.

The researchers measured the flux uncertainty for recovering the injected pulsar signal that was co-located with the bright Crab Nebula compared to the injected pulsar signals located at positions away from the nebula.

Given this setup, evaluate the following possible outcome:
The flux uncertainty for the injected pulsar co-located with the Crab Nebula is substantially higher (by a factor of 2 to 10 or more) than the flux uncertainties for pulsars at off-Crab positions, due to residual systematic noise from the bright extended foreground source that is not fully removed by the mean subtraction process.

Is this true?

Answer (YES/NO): YES